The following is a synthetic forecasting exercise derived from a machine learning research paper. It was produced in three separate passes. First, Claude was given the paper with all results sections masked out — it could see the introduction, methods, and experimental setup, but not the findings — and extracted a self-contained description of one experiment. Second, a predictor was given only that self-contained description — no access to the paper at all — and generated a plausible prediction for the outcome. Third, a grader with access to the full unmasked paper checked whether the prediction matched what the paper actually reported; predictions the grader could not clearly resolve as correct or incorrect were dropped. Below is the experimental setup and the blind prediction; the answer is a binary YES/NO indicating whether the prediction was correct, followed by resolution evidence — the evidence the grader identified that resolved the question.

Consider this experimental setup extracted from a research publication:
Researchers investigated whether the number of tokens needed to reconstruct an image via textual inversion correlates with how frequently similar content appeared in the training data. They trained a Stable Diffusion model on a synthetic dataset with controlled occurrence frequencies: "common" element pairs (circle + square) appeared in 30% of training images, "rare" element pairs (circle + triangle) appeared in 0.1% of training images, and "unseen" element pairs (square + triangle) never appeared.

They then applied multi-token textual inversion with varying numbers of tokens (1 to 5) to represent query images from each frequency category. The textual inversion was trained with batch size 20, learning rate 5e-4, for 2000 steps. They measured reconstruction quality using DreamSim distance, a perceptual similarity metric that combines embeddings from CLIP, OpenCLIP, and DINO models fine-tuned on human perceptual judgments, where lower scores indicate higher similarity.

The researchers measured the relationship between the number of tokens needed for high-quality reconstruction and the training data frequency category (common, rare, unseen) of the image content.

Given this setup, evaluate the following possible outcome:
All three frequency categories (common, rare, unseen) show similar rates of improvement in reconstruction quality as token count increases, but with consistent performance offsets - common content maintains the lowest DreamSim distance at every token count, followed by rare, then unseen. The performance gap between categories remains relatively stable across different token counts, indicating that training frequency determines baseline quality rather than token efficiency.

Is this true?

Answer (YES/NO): NO